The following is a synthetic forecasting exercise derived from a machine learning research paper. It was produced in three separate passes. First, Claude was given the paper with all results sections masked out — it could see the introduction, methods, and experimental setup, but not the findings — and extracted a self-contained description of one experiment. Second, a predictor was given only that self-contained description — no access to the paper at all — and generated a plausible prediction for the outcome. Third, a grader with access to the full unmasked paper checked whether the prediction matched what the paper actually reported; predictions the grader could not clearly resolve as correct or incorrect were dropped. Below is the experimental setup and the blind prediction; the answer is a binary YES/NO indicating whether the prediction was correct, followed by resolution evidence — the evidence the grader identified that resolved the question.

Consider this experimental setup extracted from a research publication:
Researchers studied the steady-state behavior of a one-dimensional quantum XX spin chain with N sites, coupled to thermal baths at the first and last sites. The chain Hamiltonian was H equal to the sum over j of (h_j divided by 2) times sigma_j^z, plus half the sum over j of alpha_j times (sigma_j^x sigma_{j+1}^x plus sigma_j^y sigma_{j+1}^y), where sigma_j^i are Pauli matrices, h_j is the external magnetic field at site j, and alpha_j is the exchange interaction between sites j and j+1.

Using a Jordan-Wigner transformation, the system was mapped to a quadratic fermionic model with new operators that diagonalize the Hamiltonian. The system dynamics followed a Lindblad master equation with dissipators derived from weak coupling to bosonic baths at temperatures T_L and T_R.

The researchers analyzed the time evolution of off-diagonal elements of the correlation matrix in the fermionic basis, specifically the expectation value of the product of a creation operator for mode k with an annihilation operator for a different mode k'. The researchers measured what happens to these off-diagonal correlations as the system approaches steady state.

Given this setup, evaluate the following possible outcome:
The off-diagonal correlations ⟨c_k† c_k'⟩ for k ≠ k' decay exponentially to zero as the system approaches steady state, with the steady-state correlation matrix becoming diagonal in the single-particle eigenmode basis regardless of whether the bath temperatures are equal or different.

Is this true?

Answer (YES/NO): YES